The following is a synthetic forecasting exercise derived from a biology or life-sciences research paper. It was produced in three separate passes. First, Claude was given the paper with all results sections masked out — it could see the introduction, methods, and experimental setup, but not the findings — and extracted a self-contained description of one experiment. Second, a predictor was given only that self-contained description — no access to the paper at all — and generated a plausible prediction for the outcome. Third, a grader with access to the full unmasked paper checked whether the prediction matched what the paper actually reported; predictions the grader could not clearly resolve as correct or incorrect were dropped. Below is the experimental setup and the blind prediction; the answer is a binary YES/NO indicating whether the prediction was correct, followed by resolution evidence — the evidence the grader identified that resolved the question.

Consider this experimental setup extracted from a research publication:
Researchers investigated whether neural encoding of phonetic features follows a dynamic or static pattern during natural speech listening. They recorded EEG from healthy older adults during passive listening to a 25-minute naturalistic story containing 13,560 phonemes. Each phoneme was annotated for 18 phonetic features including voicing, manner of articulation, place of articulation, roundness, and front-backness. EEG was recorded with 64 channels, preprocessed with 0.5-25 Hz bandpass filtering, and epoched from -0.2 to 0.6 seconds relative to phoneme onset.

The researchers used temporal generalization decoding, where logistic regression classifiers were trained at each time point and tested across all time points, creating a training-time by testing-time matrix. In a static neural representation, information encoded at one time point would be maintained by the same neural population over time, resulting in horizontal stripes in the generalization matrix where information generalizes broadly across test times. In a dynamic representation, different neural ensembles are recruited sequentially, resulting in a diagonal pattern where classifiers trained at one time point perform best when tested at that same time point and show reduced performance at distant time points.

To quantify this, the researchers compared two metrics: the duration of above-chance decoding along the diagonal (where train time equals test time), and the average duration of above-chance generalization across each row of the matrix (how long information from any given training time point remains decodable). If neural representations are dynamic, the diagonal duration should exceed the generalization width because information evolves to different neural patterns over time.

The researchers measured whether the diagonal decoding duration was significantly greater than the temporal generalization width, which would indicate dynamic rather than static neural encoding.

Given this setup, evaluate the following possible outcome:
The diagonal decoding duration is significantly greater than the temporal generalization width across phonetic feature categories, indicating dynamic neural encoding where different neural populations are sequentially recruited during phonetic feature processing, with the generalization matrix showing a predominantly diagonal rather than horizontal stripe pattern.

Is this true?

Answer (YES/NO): YES